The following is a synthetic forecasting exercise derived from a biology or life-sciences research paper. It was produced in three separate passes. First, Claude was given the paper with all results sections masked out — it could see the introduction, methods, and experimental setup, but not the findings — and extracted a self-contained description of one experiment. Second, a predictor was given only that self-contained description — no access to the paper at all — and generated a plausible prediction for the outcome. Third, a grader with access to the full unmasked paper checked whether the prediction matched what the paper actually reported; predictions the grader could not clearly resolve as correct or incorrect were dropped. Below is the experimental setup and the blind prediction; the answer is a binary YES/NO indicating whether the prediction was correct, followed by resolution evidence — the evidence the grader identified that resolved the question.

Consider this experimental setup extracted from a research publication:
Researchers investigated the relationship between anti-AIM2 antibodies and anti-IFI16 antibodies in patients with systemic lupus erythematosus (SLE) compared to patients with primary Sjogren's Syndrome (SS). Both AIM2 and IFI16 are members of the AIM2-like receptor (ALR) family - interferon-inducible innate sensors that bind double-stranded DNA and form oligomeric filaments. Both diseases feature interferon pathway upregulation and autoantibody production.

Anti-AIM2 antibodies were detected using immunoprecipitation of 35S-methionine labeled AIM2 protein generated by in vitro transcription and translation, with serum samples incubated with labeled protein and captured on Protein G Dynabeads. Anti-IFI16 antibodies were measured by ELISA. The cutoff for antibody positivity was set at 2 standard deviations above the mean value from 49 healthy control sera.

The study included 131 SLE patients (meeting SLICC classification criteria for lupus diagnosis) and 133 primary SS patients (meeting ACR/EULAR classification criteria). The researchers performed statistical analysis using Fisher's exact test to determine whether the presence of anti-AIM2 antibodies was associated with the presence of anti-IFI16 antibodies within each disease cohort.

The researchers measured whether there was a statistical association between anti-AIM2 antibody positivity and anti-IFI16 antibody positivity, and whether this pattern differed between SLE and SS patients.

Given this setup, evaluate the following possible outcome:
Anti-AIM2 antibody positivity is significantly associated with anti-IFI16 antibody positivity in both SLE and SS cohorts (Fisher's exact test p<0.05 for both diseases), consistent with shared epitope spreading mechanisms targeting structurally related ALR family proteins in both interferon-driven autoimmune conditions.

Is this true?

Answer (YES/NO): NO